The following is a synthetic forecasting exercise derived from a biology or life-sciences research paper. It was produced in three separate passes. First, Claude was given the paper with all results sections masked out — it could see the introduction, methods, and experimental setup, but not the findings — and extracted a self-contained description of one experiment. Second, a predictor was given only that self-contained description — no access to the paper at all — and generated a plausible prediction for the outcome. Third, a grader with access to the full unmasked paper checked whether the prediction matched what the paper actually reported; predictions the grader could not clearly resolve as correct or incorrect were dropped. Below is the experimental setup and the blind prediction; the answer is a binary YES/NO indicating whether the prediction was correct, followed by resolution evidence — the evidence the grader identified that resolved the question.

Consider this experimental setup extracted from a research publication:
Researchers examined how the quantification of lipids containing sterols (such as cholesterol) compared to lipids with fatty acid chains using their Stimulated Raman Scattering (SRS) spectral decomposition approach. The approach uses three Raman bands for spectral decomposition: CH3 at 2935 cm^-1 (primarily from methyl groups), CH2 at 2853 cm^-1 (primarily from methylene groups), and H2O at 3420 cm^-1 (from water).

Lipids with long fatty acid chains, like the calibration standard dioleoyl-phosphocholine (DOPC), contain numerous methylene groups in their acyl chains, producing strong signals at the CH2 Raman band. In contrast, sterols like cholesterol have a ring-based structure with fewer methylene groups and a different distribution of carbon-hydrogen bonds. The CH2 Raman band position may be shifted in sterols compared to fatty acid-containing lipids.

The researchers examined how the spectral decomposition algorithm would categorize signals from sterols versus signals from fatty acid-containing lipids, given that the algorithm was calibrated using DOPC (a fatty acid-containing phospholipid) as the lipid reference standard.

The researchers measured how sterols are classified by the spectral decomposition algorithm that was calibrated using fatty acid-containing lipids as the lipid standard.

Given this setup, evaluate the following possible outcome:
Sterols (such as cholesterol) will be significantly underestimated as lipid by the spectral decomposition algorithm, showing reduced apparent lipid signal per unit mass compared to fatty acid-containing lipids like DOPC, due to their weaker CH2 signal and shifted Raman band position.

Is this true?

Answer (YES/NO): NO